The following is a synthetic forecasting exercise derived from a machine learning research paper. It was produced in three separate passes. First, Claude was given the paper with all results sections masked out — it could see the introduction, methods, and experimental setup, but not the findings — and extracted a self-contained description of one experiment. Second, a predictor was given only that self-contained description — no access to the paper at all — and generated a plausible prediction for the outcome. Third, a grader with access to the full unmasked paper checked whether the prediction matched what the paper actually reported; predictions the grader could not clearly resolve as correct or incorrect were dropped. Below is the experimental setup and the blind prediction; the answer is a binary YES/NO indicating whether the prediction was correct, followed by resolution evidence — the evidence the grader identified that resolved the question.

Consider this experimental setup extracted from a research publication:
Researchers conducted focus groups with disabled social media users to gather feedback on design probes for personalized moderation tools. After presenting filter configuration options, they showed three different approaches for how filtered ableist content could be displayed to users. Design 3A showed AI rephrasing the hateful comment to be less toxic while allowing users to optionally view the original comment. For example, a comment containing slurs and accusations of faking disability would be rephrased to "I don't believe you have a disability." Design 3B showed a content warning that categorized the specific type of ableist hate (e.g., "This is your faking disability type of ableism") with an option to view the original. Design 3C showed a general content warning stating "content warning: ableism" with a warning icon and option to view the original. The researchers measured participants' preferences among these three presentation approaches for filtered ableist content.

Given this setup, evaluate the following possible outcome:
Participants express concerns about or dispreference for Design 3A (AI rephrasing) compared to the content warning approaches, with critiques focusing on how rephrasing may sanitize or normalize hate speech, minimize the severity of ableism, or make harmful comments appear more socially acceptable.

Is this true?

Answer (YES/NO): YES